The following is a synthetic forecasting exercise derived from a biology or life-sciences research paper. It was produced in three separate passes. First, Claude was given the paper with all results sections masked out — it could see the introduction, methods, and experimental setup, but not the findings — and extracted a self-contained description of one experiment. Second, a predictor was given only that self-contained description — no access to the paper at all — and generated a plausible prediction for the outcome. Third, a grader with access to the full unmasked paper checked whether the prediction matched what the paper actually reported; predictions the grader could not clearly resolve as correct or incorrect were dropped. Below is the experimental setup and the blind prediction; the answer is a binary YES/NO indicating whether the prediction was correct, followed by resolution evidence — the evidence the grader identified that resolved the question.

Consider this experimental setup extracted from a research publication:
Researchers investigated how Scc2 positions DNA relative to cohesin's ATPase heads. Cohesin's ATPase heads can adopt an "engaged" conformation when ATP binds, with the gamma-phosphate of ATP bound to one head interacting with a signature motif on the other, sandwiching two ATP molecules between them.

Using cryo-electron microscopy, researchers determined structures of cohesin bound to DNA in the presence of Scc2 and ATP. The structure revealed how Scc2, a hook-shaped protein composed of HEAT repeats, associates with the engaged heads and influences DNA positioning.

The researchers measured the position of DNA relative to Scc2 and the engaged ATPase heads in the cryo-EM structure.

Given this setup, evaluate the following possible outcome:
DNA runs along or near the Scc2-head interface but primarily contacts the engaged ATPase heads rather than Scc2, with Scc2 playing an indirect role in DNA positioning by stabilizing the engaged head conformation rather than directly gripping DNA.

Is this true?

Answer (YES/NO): NO